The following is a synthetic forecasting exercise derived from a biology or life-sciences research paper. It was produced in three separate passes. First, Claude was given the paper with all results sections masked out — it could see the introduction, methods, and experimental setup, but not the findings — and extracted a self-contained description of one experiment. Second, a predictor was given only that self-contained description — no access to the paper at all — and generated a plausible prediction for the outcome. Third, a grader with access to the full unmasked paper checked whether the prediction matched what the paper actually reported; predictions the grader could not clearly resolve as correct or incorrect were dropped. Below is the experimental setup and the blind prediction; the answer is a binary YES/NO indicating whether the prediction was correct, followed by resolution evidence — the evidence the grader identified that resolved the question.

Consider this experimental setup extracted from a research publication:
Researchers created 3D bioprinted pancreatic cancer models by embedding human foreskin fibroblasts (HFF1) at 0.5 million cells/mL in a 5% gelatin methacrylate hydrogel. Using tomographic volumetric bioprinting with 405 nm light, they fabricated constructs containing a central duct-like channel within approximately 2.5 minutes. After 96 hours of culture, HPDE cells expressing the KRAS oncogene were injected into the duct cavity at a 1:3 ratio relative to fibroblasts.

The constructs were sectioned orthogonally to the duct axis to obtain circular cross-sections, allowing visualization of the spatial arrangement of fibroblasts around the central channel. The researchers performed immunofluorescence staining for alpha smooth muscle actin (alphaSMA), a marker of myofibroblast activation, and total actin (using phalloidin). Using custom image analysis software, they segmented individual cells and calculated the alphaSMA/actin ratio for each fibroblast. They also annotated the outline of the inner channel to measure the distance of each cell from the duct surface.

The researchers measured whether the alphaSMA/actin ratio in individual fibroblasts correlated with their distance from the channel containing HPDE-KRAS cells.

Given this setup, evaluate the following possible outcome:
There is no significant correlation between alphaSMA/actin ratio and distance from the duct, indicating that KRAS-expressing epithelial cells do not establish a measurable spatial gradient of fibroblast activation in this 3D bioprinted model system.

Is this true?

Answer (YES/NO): NO